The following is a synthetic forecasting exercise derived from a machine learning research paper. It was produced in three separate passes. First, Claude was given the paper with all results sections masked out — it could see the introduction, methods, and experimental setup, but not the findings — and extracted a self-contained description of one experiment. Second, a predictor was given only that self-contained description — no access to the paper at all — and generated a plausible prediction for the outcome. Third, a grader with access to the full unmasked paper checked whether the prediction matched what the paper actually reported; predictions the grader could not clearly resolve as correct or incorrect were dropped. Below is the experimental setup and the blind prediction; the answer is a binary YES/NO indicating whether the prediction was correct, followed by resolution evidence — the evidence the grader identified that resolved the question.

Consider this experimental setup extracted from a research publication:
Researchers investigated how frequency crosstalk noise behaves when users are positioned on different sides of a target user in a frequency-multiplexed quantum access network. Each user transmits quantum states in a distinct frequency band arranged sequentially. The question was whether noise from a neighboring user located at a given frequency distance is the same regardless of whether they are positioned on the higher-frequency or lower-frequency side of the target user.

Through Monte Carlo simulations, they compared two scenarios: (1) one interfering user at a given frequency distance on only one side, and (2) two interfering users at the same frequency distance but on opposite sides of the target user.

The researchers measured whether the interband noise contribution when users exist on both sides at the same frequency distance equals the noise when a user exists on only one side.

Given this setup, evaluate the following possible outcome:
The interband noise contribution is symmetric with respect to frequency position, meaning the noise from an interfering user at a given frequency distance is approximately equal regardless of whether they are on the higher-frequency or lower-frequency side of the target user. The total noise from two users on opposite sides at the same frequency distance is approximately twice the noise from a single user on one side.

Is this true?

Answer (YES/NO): NO